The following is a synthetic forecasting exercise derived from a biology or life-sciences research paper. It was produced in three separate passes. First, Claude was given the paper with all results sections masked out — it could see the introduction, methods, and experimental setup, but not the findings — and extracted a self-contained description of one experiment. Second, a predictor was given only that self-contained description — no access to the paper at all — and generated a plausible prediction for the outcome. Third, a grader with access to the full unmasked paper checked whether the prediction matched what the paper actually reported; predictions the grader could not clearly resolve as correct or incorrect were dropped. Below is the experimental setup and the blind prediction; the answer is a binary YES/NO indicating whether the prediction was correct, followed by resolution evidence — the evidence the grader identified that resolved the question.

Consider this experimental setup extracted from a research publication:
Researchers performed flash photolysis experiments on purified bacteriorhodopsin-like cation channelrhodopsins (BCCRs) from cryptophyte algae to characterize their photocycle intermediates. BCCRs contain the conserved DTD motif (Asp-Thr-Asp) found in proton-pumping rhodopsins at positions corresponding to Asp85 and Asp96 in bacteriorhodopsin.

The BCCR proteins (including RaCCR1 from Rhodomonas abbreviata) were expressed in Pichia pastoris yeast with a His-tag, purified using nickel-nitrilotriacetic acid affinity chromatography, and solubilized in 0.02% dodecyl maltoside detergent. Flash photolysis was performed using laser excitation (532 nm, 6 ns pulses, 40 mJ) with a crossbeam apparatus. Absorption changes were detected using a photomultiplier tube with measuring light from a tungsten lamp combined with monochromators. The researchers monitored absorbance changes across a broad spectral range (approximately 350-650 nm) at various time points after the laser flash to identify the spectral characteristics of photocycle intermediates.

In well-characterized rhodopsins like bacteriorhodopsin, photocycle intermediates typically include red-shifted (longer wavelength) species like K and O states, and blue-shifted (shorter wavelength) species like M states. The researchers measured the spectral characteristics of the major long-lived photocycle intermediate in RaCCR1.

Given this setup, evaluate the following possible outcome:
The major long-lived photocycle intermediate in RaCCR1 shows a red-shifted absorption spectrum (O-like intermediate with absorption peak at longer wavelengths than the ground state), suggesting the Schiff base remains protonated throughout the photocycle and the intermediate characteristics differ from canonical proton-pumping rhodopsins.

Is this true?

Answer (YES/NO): NO